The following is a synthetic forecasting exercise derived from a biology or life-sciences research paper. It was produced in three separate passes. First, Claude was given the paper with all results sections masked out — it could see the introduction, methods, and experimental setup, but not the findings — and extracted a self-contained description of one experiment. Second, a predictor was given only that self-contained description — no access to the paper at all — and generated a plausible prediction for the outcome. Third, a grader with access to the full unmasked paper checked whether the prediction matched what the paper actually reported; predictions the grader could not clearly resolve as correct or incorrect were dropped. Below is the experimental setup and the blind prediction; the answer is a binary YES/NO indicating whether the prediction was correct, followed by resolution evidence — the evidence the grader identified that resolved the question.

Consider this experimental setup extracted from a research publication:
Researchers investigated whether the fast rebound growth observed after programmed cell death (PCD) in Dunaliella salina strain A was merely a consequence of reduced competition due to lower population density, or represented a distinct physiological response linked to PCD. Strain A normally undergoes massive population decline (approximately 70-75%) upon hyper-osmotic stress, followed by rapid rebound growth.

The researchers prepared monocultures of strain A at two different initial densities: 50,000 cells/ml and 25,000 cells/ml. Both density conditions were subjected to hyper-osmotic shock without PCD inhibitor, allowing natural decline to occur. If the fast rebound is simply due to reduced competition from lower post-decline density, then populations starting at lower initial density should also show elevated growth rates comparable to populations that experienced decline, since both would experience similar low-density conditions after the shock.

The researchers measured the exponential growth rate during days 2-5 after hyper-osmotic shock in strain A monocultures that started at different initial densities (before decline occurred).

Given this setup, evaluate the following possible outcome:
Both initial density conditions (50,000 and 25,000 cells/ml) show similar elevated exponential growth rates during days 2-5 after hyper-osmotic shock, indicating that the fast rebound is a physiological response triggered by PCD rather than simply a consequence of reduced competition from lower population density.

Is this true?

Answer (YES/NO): YES